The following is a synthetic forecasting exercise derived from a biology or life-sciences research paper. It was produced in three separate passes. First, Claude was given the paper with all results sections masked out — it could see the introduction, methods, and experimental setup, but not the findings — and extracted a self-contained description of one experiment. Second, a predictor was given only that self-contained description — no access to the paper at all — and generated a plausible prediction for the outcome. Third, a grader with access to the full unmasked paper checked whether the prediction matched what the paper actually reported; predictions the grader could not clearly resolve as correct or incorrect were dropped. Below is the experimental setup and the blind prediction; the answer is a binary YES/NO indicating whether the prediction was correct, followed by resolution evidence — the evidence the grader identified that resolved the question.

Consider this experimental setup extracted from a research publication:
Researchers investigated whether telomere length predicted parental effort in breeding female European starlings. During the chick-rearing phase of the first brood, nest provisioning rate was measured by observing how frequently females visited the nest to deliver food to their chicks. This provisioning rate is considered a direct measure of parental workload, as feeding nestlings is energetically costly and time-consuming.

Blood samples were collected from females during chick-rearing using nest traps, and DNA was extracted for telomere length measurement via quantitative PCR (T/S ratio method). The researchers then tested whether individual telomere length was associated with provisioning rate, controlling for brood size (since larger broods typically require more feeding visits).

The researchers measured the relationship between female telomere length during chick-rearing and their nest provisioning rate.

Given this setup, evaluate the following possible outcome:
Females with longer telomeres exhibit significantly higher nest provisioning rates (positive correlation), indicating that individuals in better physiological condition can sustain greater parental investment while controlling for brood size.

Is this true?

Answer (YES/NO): NO